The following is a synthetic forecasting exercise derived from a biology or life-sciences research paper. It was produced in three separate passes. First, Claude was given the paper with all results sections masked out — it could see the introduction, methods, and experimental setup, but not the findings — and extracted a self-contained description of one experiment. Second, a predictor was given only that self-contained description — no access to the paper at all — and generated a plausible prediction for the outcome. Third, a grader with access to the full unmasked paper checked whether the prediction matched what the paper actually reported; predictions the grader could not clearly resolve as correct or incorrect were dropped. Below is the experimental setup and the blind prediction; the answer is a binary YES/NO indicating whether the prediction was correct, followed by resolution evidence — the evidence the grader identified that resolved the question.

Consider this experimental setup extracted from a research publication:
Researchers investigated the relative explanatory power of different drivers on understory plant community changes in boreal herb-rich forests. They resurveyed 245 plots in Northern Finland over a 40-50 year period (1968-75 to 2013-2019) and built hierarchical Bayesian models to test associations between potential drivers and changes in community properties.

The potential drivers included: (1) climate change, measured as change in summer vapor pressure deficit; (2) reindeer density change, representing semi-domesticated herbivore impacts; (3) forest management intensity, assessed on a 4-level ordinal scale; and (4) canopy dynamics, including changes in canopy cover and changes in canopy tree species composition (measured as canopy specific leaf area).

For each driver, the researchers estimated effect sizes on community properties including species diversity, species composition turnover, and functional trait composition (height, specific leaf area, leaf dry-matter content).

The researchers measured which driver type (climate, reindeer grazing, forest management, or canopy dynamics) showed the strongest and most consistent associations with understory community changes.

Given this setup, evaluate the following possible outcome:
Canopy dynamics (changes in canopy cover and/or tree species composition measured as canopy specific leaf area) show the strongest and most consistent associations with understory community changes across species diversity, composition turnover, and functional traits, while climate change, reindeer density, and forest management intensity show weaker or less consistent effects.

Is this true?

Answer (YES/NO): NO